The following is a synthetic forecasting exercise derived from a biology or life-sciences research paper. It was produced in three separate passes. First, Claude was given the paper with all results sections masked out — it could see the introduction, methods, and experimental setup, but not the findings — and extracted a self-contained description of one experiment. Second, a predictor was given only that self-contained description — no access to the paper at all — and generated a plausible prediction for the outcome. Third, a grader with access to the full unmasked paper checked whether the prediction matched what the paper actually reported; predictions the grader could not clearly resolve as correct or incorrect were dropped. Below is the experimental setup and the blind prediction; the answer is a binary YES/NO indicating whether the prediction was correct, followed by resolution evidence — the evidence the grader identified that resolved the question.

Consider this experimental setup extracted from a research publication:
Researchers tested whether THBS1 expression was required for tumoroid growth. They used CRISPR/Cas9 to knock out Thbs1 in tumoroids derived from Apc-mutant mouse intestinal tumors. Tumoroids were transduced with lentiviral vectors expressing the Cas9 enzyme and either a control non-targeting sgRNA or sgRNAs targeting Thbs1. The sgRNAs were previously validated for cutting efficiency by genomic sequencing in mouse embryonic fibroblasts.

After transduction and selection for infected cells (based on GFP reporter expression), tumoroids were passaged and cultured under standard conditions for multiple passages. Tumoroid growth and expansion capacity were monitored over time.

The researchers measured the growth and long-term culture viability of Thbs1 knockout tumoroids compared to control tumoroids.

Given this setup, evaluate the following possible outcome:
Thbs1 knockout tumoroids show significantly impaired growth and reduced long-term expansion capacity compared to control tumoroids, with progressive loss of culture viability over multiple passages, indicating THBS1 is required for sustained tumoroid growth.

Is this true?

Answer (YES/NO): YES